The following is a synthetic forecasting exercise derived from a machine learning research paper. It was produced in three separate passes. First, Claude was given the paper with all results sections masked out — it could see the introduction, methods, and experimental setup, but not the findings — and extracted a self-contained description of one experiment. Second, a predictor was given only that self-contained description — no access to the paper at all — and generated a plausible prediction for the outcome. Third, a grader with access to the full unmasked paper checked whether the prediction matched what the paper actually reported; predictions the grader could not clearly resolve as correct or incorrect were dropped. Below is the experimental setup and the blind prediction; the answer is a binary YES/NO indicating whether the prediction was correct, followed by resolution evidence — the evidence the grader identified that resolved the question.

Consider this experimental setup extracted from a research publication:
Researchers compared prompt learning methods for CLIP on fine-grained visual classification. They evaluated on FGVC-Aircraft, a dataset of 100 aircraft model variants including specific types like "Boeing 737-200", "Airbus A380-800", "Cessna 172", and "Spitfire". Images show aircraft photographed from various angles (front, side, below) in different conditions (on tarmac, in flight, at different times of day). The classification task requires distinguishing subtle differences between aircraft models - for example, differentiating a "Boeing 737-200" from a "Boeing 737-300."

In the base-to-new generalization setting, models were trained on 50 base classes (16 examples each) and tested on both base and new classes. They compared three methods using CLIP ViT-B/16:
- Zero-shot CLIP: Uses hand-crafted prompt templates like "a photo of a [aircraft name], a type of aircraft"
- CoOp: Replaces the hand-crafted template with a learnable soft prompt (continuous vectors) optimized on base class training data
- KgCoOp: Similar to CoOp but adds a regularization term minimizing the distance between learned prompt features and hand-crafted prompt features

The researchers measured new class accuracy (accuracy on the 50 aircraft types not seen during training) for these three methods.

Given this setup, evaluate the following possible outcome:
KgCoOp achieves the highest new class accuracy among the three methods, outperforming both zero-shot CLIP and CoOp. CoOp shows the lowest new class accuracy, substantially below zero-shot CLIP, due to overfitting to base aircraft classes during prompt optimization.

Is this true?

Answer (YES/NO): NO